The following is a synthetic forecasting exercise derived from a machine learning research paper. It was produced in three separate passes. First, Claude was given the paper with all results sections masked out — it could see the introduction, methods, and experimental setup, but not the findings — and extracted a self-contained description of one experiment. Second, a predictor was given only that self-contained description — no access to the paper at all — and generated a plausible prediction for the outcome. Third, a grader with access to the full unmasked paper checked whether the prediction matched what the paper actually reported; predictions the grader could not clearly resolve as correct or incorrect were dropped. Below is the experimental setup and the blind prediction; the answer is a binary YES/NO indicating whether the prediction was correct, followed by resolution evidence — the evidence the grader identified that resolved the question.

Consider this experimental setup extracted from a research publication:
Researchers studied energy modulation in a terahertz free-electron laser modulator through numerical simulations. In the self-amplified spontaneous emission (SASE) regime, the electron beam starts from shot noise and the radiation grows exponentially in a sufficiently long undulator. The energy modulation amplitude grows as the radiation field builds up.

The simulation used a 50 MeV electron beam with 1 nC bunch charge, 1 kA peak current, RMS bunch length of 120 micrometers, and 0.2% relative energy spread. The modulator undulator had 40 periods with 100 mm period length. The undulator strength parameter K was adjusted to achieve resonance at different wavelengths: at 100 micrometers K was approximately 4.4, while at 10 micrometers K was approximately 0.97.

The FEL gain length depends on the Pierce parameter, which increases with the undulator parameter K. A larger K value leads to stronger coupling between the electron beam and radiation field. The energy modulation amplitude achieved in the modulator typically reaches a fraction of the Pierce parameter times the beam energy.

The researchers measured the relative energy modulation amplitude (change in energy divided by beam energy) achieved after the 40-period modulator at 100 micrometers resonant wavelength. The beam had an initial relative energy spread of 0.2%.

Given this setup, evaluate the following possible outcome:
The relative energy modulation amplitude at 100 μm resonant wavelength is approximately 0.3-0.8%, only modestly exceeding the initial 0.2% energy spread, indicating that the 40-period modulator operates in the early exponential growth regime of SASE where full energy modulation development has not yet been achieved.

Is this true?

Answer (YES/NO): NO